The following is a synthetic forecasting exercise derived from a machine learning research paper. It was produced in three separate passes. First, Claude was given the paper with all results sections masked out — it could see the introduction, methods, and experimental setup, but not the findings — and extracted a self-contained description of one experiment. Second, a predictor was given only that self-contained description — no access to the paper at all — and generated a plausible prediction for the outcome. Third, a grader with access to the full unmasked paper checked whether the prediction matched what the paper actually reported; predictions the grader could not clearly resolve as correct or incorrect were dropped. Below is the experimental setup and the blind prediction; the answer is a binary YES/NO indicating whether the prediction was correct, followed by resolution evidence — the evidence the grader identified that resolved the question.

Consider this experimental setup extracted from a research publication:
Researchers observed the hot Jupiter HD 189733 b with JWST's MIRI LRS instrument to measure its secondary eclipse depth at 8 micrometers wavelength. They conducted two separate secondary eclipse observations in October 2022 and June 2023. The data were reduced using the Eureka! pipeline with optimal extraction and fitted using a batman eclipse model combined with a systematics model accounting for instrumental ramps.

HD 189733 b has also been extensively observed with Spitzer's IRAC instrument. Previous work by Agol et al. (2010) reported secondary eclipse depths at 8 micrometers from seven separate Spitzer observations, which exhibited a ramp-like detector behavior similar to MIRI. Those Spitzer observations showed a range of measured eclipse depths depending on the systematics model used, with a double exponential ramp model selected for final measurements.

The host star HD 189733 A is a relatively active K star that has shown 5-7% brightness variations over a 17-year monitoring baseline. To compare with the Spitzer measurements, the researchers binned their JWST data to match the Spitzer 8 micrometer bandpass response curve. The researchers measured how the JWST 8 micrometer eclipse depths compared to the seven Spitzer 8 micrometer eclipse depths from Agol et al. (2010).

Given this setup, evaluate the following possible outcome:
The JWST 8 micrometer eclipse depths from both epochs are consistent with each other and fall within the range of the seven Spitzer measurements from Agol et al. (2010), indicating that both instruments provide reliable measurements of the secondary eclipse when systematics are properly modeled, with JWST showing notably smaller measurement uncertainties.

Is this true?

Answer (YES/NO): NO